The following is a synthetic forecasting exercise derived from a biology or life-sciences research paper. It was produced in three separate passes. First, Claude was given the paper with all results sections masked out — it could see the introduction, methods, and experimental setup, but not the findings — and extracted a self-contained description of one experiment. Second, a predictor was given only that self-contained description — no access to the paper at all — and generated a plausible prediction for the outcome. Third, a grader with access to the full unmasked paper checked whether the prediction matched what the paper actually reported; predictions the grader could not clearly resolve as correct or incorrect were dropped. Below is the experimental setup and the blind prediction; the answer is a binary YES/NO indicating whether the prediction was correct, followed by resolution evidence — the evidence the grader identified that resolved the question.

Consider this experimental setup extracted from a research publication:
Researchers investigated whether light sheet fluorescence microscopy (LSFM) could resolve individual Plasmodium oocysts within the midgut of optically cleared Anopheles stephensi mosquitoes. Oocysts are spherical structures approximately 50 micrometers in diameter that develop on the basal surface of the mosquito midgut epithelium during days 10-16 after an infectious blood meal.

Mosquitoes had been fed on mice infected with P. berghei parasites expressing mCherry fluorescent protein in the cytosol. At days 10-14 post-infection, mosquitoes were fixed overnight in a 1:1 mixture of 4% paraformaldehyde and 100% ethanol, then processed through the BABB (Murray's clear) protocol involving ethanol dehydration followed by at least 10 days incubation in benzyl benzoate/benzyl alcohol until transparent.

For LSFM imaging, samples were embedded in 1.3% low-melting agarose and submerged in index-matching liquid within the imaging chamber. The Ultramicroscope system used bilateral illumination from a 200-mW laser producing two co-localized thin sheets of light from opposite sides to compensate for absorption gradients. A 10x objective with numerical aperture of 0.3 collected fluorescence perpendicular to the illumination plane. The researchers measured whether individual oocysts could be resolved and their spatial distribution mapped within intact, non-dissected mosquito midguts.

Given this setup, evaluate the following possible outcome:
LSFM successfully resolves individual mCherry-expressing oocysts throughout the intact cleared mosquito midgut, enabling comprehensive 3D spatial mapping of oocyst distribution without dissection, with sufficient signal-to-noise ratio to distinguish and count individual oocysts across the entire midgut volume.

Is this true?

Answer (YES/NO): NO